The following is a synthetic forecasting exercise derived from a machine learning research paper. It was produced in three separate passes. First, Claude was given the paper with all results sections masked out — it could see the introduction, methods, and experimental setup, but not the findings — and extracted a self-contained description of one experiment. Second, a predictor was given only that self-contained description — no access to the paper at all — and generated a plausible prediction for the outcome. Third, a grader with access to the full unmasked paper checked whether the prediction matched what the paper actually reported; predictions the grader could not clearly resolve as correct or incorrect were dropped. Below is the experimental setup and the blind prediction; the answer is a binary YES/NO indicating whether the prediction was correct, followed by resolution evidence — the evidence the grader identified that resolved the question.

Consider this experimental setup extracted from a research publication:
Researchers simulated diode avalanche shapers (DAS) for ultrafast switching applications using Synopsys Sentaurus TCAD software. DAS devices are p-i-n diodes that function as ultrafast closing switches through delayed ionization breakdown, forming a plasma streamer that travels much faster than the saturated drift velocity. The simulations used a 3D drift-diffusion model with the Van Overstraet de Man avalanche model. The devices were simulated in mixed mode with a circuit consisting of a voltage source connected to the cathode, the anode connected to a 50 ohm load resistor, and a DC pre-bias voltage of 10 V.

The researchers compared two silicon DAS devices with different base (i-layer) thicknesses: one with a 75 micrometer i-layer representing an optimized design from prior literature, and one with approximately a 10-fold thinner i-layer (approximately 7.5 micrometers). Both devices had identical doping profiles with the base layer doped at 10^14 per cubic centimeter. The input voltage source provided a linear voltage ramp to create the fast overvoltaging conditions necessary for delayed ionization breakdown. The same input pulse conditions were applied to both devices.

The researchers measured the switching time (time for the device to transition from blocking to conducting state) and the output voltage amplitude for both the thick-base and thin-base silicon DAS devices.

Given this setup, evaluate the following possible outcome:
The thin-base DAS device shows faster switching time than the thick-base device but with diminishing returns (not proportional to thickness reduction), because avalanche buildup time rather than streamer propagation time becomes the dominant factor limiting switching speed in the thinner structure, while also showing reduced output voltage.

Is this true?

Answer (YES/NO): YES